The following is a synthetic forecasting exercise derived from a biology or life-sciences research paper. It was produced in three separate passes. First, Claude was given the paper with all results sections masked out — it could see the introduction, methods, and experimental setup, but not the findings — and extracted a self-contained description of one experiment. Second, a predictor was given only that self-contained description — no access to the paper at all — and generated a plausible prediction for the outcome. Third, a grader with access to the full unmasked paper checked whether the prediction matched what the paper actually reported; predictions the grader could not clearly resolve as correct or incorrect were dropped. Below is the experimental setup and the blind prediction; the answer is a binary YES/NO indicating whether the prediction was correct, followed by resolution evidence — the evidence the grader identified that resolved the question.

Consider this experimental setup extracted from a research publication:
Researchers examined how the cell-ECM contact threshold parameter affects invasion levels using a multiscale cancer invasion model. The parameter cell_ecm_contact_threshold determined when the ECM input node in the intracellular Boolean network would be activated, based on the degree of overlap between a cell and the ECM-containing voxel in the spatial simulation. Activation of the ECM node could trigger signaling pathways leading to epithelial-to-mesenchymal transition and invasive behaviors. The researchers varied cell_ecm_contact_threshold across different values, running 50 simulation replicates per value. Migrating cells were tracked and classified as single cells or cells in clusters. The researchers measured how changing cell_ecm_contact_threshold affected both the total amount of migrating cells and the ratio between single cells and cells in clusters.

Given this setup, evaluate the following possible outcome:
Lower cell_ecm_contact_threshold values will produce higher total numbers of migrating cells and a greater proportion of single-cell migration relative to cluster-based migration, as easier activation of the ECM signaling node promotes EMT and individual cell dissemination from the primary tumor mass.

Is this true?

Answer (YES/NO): NO